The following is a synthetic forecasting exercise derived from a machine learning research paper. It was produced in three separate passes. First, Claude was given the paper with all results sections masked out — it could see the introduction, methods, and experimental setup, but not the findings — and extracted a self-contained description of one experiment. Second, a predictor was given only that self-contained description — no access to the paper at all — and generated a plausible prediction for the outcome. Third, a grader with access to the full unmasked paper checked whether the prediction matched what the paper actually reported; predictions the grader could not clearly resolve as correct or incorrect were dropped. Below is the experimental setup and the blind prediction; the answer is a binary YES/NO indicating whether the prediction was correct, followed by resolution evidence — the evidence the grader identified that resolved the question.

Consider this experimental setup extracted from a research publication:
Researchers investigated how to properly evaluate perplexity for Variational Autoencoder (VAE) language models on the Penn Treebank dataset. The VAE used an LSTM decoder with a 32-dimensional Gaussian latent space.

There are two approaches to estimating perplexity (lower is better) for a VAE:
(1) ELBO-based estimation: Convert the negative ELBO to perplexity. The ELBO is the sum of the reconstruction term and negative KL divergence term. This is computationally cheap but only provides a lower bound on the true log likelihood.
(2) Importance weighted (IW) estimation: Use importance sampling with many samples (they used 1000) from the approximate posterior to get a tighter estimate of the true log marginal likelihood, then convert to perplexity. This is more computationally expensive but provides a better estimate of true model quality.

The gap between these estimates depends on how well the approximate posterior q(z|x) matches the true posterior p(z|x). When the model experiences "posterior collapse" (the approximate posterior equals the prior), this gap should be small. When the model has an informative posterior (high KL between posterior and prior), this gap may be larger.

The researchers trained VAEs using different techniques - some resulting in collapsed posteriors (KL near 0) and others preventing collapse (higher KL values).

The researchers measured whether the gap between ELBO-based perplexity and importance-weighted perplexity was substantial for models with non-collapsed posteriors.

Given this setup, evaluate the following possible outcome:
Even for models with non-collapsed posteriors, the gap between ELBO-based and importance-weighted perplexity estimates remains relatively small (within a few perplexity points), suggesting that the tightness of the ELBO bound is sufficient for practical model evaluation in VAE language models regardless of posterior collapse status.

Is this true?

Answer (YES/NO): NO